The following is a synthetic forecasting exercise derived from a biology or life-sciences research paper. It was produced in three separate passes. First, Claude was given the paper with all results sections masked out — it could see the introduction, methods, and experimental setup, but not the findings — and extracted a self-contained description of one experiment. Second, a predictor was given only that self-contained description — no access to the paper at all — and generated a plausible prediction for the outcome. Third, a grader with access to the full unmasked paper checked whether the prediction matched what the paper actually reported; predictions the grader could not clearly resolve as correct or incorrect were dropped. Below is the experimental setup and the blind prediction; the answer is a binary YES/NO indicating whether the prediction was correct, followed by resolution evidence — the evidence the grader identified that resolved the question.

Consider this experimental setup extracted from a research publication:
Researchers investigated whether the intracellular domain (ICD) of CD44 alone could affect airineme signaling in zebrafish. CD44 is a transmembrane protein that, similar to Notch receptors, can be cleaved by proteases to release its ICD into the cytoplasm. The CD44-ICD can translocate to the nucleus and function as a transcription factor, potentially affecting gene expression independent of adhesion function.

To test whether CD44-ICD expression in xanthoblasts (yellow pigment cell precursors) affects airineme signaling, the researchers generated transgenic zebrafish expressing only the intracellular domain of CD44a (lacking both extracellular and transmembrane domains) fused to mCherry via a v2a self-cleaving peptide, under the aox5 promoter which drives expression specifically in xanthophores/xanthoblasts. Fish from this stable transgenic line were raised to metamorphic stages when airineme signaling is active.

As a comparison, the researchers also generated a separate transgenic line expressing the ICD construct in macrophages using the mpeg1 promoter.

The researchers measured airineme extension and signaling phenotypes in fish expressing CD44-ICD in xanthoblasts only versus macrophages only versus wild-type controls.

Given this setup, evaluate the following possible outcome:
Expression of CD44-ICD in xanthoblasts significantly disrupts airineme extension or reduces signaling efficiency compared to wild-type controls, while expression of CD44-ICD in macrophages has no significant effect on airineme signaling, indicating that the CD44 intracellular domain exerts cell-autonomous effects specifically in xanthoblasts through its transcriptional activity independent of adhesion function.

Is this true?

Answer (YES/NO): NO